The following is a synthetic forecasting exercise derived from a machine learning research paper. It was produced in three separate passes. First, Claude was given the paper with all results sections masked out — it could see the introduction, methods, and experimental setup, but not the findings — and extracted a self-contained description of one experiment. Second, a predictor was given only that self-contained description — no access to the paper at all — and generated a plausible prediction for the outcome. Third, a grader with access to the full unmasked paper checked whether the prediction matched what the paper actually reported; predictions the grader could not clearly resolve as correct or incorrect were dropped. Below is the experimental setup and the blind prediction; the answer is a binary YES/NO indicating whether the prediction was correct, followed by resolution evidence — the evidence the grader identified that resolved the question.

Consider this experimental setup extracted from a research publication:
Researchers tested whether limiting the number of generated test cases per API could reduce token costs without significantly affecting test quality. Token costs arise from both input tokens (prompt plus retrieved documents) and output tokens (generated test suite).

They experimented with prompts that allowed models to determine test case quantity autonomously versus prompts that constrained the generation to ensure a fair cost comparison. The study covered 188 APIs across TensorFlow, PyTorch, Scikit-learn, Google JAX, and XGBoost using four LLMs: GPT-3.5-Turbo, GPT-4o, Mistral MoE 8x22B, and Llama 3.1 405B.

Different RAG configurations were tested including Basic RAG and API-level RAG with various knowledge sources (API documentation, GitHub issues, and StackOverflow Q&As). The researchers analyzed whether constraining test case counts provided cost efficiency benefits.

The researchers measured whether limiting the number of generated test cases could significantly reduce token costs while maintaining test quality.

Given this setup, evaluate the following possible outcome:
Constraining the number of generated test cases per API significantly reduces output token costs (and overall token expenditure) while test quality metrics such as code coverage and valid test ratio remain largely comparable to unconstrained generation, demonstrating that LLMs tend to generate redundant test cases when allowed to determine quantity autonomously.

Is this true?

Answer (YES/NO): NO